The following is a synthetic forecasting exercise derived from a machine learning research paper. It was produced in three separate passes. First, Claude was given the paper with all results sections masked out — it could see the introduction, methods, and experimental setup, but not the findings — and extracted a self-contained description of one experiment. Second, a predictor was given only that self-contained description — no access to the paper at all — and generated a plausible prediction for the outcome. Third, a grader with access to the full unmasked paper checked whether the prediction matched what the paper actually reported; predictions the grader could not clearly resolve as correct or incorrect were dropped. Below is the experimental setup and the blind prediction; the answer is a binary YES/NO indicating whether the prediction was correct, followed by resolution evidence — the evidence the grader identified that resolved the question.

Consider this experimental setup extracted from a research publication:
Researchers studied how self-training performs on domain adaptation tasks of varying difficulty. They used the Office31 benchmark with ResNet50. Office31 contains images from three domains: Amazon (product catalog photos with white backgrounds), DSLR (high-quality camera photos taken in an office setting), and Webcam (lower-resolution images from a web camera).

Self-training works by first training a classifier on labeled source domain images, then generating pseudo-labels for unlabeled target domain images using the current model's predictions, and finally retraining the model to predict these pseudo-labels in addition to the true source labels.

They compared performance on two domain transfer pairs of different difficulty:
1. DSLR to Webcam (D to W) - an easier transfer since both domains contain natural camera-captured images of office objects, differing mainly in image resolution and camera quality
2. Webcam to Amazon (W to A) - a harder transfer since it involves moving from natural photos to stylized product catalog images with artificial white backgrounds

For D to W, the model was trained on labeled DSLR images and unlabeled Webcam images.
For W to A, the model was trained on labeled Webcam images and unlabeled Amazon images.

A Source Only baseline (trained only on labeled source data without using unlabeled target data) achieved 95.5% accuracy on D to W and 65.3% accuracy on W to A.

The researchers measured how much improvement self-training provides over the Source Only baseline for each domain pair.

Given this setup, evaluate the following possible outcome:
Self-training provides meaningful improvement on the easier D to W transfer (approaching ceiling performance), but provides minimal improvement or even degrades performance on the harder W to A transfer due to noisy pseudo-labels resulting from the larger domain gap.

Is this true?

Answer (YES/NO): NO